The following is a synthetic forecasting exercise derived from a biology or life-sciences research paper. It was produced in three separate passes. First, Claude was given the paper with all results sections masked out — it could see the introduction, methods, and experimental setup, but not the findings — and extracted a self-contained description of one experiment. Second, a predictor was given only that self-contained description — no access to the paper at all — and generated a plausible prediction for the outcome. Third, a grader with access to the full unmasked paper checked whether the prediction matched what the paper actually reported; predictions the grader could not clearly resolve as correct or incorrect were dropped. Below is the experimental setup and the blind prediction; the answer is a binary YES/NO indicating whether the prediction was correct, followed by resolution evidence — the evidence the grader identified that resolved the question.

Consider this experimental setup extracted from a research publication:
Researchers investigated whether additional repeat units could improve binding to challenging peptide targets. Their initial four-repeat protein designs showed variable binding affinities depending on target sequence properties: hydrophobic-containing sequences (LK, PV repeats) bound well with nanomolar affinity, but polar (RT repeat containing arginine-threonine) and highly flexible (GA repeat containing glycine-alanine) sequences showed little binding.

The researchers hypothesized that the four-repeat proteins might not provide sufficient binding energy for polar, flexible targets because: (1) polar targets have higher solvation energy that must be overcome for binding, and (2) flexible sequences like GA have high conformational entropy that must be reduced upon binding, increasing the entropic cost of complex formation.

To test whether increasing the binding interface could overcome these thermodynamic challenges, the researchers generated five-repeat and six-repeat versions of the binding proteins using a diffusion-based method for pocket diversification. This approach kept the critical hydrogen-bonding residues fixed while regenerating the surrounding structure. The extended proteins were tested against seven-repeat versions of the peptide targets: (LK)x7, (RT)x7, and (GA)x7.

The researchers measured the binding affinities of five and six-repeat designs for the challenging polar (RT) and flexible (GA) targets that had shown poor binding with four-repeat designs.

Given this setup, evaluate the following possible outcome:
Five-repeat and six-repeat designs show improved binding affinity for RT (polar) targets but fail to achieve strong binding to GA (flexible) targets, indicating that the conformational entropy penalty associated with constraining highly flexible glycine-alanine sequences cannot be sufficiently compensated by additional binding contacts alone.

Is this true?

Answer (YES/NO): NO